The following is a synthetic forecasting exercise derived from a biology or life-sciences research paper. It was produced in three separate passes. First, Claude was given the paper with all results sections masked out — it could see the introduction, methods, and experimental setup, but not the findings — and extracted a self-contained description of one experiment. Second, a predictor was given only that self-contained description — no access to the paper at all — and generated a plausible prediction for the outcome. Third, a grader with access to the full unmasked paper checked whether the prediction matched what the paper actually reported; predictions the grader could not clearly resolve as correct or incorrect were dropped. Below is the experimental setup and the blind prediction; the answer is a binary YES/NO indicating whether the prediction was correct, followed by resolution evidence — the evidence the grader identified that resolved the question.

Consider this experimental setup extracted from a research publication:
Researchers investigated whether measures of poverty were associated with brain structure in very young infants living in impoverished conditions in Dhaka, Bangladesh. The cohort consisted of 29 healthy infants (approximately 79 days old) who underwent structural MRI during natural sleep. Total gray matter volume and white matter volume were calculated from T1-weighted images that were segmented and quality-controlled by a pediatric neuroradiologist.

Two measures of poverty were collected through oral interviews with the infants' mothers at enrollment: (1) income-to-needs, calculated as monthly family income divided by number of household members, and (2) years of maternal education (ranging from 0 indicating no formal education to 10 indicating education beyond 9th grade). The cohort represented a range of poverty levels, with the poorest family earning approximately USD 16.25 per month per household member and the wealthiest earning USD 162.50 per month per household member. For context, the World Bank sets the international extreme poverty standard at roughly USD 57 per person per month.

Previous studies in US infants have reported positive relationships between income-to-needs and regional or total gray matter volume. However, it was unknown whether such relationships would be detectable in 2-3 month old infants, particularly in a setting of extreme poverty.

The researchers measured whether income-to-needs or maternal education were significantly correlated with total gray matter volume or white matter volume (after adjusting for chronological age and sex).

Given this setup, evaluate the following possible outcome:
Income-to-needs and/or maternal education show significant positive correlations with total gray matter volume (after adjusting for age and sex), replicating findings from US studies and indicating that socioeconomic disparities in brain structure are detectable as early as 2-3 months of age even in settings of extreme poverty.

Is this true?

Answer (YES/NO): NO